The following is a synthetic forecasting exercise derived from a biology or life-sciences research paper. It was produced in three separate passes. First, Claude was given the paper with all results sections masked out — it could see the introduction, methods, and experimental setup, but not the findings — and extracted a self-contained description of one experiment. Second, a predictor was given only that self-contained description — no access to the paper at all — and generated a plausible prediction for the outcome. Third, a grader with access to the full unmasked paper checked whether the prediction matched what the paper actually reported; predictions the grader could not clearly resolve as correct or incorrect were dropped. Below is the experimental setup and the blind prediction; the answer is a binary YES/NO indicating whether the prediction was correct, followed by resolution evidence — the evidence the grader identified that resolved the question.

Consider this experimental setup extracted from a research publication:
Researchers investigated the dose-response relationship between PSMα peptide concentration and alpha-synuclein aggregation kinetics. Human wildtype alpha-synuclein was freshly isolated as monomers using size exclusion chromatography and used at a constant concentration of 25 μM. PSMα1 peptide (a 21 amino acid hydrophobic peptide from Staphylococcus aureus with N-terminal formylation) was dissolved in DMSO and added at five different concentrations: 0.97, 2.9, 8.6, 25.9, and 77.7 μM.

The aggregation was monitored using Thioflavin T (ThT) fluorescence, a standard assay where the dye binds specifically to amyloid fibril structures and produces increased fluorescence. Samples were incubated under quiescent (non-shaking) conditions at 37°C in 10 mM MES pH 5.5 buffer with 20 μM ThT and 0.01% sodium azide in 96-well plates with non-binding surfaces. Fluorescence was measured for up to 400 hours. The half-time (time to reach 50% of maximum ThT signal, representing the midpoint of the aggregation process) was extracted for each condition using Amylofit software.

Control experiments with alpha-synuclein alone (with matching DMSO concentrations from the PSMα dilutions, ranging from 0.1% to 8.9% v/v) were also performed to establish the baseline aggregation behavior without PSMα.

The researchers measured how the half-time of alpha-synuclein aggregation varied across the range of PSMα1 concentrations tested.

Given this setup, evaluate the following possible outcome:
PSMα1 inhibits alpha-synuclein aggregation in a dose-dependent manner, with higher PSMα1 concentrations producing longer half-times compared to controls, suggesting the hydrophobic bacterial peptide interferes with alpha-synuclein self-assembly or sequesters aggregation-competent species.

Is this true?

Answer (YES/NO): NO